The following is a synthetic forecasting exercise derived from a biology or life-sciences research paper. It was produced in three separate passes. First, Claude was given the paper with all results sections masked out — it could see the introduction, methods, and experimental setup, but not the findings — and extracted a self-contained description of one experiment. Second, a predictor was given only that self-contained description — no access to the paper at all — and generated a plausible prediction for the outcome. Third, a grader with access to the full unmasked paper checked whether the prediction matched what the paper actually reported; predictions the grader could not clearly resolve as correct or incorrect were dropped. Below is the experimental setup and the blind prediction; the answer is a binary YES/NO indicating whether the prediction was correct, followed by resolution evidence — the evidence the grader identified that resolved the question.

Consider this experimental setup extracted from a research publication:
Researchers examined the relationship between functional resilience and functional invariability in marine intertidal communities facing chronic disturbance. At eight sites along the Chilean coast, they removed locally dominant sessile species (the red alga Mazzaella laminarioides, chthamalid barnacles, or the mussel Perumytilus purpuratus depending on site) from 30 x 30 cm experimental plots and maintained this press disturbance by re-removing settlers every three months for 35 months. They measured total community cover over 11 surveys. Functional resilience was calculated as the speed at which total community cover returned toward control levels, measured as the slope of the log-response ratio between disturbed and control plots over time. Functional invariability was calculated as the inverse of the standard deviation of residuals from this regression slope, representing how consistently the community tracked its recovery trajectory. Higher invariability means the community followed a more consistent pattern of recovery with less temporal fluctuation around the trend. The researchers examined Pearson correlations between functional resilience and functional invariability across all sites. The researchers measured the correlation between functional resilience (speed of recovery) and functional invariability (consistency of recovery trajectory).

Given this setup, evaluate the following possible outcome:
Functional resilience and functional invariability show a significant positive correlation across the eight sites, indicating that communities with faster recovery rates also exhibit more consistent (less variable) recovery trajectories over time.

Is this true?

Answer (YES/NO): NO